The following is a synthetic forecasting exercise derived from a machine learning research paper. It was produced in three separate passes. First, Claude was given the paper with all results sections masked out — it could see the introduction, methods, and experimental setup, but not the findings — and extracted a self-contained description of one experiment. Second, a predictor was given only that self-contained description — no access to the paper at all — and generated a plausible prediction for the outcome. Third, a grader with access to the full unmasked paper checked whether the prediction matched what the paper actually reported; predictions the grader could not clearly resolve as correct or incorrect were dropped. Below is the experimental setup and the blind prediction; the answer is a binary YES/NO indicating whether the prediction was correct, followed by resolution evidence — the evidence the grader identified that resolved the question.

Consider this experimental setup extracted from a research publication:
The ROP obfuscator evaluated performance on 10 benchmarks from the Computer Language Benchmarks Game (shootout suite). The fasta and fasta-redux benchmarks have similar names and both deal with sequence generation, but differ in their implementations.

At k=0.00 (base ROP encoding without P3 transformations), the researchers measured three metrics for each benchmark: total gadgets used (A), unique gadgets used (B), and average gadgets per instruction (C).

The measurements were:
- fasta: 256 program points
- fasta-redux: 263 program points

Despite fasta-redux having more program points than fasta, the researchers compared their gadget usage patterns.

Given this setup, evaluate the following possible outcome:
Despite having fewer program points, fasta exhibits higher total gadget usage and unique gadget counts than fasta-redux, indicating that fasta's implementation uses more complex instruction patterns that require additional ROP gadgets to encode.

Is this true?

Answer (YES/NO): NO